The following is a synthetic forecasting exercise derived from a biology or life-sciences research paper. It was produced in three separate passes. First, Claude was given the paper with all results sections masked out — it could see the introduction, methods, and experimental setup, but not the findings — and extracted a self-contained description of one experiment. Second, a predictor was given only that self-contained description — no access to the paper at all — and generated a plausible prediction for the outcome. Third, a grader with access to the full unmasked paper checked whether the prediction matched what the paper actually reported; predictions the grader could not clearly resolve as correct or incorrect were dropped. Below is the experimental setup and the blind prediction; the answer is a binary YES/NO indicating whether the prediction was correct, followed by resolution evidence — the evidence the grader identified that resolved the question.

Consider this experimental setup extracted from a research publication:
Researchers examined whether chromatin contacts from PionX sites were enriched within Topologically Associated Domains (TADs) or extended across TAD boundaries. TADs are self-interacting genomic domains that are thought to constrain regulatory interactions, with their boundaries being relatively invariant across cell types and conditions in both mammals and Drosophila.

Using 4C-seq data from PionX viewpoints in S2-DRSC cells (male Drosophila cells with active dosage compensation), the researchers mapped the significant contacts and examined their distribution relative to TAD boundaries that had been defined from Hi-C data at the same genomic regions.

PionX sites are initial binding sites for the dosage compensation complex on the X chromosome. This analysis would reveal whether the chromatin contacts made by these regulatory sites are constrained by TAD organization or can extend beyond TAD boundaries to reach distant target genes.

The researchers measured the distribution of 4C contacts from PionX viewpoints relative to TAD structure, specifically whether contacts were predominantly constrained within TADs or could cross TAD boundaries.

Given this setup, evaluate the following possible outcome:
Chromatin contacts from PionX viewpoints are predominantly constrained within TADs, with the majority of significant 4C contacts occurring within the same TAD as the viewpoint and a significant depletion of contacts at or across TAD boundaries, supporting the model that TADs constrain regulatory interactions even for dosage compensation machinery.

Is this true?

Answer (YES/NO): NO